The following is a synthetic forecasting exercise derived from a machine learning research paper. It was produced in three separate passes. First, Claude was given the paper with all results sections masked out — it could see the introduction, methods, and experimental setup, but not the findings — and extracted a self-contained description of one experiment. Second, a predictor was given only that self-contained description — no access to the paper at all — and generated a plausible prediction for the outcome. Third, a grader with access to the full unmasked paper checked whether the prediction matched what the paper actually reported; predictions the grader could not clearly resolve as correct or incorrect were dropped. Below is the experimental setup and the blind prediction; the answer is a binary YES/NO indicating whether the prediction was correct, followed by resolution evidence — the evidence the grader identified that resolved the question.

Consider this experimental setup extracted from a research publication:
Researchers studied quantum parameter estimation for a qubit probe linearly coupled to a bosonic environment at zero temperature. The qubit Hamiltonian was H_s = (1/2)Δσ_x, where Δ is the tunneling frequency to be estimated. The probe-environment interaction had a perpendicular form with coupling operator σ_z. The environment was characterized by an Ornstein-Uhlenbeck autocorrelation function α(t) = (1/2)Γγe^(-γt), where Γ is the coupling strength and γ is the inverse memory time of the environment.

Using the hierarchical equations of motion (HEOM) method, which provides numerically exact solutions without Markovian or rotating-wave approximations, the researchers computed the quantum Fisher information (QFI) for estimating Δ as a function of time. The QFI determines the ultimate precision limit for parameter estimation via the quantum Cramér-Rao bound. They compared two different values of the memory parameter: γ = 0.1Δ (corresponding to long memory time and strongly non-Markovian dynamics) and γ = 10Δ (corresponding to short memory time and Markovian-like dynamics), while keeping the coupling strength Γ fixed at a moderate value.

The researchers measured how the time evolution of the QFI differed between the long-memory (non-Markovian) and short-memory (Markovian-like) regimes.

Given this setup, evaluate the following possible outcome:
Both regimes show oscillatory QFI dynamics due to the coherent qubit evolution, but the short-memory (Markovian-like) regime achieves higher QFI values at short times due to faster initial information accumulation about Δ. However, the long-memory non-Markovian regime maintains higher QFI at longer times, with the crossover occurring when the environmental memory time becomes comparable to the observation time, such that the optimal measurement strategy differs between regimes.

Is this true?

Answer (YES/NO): NO